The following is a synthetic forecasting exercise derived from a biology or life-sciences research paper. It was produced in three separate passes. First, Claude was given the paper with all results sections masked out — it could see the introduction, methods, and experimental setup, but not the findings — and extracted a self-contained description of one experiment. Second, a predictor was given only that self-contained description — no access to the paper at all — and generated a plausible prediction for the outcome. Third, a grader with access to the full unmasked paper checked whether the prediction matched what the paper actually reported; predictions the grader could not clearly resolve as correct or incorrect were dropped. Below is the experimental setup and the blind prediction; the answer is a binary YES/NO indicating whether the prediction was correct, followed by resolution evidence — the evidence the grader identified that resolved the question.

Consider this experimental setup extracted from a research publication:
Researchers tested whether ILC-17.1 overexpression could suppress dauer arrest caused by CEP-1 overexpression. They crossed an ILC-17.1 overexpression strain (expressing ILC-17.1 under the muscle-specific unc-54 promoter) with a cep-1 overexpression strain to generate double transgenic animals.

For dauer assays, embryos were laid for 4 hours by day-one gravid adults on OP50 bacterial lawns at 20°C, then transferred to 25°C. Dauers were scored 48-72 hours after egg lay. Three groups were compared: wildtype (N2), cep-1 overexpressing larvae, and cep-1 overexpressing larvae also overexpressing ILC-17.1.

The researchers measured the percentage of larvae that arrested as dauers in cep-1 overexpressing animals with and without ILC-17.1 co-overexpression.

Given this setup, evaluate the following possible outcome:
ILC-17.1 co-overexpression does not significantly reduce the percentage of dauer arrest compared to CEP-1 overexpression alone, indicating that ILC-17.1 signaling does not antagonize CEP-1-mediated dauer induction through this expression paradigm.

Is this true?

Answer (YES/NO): NO